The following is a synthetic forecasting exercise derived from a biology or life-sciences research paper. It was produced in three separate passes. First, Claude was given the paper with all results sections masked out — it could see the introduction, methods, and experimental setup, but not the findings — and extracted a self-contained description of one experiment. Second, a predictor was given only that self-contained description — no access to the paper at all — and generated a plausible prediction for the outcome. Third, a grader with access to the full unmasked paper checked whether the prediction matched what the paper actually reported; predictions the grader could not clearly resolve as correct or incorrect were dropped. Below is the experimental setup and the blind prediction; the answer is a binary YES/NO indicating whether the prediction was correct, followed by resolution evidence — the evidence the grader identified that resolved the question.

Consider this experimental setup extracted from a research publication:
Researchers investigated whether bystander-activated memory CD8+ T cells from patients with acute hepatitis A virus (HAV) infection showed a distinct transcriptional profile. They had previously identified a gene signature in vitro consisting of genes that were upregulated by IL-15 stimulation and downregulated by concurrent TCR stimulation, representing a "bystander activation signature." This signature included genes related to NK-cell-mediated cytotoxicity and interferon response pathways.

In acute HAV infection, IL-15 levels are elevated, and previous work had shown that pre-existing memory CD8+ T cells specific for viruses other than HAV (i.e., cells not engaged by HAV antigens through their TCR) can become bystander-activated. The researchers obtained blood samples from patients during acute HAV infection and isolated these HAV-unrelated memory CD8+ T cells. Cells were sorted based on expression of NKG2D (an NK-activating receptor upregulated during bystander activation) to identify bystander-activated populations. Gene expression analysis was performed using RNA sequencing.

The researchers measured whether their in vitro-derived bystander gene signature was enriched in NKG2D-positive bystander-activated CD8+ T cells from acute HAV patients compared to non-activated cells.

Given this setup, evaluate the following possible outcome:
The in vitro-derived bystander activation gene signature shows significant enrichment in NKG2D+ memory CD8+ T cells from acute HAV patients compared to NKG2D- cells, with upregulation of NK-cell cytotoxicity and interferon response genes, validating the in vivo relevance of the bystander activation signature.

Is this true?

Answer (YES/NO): YES